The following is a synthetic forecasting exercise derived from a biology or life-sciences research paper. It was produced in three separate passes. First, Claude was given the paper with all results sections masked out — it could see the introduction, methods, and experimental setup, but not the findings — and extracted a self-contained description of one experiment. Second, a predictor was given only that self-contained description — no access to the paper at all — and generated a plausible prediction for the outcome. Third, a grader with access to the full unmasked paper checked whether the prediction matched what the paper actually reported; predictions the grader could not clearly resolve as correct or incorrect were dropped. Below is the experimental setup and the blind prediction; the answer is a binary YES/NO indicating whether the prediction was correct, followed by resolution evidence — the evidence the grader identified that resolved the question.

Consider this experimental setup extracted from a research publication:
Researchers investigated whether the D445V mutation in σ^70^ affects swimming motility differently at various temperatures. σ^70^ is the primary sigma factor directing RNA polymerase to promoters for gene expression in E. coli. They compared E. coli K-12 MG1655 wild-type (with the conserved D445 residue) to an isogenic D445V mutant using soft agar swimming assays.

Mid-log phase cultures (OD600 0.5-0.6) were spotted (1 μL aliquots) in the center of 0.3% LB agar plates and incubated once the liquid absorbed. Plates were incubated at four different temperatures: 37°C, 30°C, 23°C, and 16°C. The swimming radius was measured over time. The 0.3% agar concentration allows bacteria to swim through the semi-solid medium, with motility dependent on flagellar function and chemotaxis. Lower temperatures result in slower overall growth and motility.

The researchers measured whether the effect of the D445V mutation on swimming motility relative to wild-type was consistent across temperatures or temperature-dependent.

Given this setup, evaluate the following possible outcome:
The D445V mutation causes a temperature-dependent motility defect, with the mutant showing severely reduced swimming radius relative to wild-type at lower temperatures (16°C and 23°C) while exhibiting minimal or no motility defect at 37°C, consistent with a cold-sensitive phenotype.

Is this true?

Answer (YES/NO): NO